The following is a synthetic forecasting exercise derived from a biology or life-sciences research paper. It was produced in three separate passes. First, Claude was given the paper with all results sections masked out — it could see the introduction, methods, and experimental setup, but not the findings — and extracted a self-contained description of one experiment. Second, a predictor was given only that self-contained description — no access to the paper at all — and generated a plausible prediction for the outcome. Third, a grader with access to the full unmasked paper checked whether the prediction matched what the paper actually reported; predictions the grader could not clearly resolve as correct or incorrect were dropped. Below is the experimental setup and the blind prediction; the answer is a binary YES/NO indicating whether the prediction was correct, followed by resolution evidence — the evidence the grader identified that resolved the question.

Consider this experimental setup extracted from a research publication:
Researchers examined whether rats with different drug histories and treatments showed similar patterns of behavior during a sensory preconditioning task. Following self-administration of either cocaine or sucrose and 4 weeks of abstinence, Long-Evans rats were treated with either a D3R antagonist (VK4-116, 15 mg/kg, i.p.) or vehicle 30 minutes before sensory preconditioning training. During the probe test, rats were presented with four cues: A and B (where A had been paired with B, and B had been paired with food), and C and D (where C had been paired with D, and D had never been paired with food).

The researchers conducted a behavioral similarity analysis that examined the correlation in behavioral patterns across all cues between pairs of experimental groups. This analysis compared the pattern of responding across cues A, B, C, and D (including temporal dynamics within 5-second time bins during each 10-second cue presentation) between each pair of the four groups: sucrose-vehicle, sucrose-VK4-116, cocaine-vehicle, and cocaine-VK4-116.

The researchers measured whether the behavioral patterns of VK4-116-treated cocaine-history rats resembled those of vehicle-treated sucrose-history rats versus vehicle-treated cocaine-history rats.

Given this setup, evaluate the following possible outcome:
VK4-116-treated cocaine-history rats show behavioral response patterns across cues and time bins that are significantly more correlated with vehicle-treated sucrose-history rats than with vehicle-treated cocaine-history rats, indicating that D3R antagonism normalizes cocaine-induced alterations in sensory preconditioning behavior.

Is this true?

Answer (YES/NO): YES